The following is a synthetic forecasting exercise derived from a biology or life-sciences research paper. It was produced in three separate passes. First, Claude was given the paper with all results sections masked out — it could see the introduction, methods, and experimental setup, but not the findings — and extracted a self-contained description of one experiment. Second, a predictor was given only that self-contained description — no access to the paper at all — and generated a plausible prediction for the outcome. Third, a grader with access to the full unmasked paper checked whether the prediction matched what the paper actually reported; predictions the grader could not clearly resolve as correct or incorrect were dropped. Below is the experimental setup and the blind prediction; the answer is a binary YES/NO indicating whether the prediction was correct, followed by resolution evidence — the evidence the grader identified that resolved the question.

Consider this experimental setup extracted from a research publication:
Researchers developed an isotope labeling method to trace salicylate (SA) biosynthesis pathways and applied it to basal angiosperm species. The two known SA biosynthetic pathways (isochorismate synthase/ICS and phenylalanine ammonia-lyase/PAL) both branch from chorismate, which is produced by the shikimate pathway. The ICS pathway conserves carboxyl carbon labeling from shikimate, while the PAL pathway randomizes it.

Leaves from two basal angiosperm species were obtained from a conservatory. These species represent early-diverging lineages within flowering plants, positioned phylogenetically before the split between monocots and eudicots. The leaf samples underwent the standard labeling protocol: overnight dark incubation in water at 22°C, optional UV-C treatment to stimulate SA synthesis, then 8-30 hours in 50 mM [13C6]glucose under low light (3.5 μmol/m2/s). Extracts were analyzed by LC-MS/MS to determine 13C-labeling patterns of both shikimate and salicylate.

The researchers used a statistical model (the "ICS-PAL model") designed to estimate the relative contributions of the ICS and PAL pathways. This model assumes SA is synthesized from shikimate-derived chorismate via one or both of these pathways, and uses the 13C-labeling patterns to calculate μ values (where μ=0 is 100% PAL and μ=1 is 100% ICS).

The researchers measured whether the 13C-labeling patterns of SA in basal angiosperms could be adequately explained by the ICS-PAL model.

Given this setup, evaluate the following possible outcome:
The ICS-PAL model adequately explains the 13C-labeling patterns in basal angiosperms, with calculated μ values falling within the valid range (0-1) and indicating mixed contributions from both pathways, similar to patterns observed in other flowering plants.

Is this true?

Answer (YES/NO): NO